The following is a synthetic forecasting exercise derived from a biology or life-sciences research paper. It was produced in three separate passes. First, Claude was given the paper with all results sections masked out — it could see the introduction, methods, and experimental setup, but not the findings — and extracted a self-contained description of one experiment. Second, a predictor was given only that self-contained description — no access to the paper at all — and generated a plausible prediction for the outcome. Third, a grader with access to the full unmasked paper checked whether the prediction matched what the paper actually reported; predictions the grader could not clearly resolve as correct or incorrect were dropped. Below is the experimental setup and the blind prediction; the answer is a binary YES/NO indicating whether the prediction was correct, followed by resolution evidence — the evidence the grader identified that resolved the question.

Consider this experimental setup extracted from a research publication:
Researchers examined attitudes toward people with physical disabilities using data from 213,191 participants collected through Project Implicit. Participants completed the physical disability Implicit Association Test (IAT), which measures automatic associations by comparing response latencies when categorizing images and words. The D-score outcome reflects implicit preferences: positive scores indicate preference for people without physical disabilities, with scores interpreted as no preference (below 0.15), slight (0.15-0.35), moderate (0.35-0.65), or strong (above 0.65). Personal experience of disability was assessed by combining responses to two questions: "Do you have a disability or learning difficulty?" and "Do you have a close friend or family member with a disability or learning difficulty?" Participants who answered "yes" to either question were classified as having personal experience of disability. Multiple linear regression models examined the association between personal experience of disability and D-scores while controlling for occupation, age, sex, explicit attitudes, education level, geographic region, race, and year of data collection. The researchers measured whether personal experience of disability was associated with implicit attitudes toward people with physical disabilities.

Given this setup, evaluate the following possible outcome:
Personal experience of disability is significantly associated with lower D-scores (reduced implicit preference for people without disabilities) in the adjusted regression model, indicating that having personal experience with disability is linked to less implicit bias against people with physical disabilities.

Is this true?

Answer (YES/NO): YES